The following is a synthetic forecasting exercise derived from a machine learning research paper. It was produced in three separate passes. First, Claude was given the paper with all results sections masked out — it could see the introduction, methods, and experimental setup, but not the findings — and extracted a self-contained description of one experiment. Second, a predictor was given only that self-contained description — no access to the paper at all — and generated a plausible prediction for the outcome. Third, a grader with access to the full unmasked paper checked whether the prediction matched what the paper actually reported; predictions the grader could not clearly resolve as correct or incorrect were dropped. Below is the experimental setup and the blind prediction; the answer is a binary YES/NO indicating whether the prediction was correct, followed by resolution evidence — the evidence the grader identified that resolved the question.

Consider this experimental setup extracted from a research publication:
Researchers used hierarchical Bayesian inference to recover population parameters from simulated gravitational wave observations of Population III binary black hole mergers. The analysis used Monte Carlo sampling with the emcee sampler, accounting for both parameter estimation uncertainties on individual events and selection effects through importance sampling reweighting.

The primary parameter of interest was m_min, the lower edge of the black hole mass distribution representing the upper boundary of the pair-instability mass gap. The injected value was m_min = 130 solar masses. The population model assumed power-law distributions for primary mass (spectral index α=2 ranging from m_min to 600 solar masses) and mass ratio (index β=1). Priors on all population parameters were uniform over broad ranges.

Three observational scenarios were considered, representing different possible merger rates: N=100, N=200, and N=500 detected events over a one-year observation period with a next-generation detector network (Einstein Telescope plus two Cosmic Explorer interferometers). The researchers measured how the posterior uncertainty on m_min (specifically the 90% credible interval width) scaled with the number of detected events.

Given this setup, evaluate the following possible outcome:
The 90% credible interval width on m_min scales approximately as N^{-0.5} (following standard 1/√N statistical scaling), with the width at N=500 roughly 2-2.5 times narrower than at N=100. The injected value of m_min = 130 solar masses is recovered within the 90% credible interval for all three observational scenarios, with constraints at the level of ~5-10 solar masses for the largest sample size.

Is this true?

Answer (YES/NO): NO